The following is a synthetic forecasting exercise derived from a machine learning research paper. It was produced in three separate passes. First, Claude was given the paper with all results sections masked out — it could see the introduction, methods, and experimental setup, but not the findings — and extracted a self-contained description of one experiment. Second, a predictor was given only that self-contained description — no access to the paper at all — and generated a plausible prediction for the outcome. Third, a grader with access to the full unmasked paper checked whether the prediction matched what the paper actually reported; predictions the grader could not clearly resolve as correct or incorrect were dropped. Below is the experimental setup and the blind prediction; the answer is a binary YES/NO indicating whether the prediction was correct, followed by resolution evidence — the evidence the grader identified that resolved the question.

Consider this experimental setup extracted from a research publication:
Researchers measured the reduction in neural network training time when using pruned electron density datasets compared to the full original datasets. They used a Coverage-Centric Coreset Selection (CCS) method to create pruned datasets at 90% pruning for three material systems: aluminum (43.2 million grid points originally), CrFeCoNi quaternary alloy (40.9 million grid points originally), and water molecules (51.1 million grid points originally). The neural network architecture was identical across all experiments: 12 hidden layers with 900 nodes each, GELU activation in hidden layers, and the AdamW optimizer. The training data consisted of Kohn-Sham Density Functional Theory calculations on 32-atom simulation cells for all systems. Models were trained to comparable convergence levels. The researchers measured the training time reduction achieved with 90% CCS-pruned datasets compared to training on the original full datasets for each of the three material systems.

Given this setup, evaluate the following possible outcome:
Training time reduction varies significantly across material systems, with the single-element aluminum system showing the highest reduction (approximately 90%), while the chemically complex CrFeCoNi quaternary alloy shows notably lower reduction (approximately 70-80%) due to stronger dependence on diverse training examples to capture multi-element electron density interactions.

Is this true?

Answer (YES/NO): NO